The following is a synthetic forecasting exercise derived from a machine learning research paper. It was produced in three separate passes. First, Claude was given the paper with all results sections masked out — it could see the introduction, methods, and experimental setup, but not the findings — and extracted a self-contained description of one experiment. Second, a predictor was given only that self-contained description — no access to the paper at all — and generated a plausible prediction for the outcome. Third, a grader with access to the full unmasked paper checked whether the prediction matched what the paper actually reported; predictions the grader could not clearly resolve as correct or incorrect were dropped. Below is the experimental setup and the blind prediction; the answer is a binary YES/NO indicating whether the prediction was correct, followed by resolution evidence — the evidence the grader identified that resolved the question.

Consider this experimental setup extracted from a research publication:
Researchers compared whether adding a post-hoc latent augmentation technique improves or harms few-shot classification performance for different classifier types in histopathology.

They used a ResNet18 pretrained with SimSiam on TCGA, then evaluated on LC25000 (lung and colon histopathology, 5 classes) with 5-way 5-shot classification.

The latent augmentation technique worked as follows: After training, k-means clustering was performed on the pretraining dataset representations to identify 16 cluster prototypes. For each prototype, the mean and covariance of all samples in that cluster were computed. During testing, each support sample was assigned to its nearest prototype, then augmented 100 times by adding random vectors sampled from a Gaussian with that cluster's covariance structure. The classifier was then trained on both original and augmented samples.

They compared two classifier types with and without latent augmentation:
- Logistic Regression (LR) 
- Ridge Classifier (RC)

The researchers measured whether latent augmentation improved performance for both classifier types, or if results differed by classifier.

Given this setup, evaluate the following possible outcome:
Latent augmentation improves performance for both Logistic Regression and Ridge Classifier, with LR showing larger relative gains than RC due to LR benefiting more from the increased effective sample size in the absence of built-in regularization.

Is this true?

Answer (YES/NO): NO